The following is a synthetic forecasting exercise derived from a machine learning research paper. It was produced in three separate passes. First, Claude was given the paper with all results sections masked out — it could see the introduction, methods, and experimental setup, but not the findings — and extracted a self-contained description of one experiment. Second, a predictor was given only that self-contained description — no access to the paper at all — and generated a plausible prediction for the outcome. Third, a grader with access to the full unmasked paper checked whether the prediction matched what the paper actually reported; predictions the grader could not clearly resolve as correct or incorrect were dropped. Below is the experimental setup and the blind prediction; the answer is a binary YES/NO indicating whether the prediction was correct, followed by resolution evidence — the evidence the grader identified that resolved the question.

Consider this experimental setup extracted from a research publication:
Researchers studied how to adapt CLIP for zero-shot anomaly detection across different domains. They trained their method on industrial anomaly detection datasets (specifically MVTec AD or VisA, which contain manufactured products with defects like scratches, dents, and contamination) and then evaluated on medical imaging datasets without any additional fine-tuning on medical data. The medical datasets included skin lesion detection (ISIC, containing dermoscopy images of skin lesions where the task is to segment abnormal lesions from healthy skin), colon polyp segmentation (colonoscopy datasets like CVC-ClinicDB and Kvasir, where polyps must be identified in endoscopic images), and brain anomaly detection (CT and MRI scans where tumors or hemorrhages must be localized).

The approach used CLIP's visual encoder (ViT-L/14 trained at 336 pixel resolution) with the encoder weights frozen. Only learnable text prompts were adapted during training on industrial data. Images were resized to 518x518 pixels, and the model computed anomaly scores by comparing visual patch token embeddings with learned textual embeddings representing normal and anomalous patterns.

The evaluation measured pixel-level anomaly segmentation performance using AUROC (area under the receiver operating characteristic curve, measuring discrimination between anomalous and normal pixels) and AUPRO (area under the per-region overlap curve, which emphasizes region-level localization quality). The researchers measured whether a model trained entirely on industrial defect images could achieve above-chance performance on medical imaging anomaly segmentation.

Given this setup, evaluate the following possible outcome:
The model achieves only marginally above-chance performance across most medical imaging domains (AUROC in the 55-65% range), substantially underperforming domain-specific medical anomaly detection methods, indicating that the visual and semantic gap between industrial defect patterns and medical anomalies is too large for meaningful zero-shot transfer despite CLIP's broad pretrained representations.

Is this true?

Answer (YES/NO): NO